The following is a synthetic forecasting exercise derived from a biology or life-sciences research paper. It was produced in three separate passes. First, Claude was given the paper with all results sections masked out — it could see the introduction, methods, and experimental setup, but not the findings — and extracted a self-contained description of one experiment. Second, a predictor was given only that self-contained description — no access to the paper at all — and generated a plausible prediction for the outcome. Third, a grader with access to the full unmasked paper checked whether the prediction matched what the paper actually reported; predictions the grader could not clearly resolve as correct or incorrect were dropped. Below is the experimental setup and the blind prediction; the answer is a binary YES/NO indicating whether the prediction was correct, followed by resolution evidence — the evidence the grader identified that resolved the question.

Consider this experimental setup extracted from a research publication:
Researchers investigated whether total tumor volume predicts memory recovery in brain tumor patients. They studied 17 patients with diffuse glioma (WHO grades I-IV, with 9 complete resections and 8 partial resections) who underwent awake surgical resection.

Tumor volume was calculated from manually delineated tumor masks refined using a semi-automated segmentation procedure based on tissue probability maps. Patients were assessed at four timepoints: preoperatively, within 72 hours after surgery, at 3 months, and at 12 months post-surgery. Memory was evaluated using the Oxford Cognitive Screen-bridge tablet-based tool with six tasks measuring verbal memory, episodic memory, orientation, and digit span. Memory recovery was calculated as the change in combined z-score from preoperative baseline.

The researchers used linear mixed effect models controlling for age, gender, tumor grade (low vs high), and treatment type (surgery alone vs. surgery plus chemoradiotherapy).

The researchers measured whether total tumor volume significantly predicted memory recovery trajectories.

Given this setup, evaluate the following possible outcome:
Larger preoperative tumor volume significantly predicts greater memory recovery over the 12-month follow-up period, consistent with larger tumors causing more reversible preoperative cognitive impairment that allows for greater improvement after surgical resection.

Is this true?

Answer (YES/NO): NO